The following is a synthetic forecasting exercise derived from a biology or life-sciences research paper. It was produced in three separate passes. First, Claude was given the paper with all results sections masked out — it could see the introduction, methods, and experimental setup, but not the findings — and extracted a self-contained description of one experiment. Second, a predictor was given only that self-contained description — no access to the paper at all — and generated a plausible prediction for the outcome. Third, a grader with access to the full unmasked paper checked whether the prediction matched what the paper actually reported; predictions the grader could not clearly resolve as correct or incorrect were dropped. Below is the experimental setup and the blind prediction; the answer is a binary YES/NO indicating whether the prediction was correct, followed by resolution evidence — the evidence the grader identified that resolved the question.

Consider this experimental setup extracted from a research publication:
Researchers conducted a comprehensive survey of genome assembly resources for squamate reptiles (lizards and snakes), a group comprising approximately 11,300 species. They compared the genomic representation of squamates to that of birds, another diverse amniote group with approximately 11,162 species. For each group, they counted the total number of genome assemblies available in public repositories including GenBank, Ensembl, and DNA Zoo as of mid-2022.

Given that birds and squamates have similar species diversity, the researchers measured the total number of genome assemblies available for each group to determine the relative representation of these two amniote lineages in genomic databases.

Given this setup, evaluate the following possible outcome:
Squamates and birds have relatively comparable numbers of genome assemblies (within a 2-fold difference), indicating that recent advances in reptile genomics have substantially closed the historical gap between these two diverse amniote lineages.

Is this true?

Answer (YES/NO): NO